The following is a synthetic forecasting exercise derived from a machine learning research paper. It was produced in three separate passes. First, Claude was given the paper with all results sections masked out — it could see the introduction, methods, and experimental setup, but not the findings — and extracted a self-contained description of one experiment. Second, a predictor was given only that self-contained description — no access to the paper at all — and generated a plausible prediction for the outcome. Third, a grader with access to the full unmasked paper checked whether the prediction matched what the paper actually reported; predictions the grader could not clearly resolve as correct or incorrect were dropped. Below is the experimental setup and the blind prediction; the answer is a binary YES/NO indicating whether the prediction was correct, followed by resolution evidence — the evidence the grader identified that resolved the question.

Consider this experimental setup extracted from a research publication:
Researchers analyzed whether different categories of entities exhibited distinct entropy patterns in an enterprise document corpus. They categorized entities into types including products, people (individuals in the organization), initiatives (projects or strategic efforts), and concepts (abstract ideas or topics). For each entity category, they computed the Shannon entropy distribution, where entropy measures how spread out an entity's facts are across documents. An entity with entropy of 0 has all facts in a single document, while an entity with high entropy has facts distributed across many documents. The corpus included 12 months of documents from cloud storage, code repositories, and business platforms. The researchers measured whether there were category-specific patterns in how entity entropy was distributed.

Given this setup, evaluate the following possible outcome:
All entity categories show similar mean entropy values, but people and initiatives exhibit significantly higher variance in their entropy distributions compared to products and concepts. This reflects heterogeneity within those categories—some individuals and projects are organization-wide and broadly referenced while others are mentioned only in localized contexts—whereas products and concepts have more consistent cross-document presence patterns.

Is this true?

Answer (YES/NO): NO